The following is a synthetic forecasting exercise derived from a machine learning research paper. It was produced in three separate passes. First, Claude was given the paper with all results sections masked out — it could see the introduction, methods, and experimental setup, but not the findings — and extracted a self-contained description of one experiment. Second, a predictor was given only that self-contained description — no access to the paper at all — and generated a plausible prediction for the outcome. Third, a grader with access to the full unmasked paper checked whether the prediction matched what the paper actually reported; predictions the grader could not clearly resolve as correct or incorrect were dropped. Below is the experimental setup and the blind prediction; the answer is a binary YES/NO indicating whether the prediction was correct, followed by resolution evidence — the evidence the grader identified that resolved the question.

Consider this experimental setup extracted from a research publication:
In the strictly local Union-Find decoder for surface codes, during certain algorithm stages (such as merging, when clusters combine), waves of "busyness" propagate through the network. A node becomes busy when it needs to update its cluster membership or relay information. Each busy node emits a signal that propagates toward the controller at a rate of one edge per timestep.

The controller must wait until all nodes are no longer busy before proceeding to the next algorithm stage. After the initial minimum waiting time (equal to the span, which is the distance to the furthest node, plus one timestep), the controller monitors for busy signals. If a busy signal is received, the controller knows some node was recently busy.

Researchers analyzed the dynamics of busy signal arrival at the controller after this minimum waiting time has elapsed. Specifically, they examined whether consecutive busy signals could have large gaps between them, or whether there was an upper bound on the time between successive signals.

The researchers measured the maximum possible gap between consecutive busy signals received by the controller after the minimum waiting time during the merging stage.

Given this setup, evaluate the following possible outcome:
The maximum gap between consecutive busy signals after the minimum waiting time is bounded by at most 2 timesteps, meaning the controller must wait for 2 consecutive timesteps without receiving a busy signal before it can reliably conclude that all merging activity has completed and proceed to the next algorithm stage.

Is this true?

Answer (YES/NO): YES